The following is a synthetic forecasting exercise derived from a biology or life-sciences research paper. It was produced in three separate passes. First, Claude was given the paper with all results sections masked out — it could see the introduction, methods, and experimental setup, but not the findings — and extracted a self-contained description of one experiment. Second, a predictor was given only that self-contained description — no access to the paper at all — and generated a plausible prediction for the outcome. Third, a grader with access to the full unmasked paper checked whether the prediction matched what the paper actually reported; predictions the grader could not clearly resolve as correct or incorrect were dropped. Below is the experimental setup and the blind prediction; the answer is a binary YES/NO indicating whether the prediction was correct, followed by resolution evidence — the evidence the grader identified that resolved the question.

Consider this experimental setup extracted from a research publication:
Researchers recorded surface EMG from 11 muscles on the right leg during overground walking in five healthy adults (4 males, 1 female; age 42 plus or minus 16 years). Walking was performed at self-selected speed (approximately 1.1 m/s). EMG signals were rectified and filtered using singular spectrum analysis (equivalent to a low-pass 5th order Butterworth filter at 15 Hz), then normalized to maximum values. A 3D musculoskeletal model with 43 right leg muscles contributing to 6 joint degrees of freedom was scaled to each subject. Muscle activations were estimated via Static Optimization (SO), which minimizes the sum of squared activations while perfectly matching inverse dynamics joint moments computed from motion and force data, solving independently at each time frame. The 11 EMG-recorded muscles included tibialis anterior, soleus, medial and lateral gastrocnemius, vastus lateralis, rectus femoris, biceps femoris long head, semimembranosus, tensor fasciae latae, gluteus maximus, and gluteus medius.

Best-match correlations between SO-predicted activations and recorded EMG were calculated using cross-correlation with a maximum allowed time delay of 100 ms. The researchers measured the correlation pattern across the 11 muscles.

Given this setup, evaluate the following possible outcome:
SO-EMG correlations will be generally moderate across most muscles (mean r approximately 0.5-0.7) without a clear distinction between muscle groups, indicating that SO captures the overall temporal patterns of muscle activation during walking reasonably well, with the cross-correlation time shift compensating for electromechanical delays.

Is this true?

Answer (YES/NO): NO